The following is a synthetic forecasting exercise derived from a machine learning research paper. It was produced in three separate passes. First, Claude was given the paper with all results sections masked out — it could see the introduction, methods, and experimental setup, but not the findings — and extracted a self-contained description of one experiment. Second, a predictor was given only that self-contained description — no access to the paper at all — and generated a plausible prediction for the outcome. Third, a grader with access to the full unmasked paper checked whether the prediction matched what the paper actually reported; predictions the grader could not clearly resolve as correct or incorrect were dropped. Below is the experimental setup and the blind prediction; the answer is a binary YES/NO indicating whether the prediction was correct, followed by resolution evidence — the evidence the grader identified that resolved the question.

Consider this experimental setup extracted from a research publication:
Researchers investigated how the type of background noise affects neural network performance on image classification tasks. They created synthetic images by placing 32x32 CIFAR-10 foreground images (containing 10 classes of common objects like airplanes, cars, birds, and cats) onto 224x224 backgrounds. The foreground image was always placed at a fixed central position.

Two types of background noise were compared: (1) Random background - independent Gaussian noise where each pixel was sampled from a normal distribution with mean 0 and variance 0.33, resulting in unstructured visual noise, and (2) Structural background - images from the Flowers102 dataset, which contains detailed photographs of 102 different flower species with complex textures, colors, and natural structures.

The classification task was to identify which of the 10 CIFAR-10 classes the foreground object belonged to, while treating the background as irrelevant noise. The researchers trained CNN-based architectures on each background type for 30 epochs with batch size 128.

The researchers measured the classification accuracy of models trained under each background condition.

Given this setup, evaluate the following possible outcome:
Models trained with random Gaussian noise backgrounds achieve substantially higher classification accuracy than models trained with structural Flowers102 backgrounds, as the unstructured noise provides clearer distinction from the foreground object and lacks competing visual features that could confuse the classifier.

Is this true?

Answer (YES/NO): NO